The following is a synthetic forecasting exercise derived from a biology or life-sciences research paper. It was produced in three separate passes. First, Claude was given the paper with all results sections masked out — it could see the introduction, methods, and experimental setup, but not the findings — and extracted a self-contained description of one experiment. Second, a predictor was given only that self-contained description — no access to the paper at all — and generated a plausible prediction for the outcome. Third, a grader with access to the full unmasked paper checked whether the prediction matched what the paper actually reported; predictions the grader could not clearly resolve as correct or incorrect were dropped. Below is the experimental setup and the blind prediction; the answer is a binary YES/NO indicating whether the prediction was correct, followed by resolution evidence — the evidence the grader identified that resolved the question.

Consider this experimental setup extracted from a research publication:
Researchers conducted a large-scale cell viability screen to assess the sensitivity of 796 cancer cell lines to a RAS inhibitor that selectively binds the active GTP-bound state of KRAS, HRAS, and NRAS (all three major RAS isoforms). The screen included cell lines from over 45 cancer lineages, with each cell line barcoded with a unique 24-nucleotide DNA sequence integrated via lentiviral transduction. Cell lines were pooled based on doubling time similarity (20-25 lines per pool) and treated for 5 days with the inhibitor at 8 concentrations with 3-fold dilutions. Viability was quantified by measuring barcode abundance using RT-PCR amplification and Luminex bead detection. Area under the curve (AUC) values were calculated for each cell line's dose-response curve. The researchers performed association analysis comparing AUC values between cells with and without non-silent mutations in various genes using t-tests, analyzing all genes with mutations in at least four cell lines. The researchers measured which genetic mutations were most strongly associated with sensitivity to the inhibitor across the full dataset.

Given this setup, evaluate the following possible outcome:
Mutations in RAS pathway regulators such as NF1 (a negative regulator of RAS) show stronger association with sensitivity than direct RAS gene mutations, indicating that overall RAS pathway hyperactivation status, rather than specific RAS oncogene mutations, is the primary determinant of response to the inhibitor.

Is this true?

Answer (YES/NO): NO